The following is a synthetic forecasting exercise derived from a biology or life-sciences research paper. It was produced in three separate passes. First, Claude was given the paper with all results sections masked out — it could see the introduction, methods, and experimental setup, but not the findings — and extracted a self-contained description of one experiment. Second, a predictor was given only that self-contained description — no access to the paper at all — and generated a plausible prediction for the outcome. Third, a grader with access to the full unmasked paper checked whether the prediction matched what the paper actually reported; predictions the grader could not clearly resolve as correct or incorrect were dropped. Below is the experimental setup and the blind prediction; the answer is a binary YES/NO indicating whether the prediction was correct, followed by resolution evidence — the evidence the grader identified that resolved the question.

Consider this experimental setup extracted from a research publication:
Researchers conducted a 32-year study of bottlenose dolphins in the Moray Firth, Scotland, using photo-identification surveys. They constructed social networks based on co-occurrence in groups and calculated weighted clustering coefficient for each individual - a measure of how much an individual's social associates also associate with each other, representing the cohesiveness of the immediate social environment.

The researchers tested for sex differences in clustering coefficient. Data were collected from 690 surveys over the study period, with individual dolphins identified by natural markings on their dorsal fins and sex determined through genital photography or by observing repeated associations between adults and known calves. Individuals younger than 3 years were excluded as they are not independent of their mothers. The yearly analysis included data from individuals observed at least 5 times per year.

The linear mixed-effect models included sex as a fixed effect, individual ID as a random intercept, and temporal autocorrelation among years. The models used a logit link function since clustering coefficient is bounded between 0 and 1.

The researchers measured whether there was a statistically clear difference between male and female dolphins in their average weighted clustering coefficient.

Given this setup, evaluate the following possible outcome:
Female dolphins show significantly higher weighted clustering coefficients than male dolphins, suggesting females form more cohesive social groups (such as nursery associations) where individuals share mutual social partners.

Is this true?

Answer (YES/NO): NO